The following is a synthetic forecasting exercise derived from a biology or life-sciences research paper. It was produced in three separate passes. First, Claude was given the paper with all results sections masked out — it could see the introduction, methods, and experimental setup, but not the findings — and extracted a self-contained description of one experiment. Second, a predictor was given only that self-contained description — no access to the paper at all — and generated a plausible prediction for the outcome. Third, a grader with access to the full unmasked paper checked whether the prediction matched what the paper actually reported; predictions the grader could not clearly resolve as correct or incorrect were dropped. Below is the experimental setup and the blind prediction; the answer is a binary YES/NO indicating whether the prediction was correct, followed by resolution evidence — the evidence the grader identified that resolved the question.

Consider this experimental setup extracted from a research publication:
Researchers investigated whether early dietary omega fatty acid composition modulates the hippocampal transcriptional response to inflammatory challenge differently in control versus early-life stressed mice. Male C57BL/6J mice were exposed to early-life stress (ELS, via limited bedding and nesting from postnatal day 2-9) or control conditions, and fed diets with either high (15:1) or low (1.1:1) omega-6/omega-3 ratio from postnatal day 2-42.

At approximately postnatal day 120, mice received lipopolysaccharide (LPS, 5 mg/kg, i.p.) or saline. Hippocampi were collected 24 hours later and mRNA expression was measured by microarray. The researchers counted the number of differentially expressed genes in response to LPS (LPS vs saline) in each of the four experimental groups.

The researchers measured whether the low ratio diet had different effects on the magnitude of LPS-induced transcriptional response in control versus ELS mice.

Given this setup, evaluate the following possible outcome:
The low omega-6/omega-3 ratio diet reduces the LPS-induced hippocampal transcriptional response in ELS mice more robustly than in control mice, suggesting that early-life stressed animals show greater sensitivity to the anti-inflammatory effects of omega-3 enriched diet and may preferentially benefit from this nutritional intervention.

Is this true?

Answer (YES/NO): NO